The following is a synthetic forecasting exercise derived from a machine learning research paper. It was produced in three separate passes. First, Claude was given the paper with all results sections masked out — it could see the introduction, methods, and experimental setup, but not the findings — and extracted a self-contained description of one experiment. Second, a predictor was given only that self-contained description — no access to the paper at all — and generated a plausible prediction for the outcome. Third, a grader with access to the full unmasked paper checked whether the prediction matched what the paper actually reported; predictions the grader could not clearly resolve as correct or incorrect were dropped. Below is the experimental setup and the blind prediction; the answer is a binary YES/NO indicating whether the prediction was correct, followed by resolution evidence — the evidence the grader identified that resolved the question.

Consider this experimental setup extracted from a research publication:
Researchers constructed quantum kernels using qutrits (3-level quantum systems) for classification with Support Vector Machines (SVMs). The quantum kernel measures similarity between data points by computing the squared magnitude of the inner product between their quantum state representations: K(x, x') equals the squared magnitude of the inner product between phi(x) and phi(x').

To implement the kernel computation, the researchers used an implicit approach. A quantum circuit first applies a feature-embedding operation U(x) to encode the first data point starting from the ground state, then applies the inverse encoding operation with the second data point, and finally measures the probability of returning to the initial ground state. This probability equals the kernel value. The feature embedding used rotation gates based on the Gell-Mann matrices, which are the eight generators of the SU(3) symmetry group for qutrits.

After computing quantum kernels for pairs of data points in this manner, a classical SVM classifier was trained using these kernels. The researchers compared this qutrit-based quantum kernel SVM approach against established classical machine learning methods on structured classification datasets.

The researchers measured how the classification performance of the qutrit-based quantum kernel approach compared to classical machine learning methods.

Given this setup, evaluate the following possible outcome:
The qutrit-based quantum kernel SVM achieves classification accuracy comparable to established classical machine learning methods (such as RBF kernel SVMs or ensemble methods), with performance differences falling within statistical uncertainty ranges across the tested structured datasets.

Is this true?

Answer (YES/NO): NO